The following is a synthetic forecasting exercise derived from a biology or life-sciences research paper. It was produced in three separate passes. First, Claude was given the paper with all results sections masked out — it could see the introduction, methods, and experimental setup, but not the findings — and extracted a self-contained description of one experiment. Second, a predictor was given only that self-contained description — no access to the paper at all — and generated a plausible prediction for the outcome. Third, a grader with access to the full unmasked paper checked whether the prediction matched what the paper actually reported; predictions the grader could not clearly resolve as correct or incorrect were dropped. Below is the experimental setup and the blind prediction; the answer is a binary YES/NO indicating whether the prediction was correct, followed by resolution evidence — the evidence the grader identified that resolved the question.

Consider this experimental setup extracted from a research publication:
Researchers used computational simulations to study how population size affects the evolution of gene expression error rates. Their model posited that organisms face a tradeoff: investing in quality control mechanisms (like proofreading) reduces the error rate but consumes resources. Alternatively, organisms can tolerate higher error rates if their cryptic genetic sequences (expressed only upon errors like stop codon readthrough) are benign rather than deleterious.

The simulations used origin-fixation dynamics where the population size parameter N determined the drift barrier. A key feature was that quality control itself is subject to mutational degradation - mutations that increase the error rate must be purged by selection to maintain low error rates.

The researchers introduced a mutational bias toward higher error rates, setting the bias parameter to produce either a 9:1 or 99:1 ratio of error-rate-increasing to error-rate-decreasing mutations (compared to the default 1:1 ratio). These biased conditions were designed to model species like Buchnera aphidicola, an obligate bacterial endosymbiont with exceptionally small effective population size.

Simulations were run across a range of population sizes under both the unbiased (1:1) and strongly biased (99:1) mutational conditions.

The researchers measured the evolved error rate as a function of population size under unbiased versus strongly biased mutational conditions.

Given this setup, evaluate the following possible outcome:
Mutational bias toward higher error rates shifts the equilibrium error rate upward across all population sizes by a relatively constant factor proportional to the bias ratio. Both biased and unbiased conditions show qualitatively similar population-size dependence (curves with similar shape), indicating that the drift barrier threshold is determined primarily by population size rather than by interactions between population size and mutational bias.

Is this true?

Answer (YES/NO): NO